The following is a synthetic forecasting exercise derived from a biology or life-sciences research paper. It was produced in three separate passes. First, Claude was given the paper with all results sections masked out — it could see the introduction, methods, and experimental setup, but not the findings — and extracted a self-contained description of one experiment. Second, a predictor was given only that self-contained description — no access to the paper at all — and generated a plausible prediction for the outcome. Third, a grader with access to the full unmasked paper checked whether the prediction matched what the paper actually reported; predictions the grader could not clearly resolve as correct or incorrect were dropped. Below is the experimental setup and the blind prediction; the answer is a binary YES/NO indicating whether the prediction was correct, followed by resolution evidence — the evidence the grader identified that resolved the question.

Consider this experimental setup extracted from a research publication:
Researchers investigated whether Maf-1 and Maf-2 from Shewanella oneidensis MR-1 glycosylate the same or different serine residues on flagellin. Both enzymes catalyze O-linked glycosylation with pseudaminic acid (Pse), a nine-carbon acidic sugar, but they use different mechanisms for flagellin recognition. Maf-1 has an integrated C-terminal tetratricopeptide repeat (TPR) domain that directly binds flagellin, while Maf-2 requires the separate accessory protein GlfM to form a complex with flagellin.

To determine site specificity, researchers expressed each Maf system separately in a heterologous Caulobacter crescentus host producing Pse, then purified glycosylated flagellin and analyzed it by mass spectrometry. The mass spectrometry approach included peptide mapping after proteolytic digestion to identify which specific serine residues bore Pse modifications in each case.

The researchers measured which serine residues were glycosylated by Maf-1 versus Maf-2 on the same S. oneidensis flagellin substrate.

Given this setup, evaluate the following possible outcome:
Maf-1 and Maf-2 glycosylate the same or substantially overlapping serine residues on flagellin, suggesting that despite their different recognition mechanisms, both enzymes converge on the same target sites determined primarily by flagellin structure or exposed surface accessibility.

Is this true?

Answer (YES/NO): NO